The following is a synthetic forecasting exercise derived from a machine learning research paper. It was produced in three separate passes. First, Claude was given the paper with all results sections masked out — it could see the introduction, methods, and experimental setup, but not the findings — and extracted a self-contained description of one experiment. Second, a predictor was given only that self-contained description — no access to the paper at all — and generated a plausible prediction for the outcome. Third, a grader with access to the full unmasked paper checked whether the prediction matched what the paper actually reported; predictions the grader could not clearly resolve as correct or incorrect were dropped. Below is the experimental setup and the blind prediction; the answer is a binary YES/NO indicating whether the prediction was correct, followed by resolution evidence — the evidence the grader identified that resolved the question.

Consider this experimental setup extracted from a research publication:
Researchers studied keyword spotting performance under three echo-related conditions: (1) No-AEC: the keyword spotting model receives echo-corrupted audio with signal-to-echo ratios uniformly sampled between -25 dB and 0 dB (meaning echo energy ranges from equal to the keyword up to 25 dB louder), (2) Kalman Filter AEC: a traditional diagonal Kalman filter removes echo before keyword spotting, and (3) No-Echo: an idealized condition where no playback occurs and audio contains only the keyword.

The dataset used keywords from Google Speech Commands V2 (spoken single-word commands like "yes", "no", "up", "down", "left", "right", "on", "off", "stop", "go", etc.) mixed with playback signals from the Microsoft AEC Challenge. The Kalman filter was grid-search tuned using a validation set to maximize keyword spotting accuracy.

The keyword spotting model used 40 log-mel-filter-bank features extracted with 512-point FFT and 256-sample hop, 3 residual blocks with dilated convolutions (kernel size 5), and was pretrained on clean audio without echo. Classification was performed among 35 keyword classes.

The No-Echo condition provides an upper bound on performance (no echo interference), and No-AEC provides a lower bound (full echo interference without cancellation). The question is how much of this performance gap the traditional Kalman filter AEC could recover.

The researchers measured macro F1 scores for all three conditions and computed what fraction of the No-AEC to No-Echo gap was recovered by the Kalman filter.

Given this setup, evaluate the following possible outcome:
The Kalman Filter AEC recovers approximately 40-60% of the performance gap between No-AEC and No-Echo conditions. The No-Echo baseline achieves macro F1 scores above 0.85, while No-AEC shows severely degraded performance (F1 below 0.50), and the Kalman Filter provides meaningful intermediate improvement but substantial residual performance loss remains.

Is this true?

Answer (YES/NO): NO